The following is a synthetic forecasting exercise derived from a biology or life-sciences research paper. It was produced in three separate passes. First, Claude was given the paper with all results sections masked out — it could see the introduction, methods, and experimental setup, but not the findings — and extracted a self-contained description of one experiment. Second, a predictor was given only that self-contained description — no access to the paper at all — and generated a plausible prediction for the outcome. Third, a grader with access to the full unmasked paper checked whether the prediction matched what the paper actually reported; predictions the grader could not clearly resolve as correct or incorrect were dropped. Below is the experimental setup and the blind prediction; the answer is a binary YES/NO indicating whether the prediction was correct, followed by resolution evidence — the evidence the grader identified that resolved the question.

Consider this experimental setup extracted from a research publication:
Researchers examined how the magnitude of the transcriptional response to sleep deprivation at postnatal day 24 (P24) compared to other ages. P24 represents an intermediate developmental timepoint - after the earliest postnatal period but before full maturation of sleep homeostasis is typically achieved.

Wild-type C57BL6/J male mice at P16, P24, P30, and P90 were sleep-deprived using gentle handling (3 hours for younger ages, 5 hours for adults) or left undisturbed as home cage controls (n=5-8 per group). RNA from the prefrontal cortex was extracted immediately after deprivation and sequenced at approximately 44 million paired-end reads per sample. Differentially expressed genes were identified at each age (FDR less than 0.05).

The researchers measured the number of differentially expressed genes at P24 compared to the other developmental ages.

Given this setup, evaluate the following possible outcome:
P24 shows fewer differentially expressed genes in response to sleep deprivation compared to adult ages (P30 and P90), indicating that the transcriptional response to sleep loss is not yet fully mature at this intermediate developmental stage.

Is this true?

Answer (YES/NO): NO